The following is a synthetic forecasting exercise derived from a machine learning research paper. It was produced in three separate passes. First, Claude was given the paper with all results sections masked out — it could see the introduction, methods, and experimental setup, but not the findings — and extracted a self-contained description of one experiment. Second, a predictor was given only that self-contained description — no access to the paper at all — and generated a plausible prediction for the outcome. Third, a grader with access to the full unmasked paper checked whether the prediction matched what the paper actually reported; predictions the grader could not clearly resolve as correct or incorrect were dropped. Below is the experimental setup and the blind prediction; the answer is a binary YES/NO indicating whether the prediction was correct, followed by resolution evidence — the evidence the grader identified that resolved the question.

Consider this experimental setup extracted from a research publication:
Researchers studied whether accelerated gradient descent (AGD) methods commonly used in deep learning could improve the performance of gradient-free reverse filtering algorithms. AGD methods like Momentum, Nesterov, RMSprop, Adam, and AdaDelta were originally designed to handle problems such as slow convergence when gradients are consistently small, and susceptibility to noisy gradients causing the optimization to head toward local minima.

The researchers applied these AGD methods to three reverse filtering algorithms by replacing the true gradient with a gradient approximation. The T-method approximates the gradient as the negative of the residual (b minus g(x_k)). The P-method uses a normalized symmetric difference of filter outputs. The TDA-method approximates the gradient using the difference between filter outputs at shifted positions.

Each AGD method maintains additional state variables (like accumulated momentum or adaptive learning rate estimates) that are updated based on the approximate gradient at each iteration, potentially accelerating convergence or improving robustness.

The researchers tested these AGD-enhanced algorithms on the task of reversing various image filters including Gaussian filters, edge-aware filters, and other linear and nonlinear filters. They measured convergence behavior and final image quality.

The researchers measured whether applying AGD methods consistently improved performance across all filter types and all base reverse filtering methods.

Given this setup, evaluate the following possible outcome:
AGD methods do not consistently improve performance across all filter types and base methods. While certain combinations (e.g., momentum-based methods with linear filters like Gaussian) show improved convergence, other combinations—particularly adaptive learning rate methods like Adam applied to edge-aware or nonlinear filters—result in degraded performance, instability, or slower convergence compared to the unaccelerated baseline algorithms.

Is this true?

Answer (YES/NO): NO